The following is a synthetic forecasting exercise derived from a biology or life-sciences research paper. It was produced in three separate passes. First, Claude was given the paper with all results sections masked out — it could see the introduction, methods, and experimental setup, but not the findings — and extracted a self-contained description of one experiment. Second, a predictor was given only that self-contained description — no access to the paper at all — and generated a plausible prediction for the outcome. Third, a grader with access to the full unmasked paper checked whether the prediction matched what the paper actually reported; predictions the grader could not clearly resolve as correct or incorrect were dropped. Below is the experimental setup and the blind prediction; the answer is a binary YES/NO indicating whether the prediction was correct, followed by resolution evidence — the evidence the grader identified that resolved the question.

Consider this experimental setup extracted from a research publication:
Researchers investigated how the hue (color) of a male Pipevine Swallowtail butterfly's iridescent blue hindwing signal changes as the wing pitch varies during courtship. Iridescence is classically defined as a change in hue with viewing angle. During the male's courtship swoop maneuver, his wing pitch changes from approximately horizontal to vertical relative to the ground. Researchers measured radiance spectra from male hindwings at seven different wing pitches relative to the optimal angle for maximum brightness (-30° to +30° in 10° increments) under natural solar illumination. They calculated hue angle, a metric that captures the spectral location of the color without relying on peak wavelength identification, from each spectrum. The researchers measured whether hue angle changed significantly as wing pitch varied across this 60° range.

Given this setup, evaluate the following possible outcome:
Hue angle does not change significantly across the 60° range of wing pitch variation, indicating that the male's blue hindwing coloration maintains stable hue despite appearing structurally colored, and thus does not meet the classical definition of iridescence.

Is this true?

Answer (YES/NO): NO